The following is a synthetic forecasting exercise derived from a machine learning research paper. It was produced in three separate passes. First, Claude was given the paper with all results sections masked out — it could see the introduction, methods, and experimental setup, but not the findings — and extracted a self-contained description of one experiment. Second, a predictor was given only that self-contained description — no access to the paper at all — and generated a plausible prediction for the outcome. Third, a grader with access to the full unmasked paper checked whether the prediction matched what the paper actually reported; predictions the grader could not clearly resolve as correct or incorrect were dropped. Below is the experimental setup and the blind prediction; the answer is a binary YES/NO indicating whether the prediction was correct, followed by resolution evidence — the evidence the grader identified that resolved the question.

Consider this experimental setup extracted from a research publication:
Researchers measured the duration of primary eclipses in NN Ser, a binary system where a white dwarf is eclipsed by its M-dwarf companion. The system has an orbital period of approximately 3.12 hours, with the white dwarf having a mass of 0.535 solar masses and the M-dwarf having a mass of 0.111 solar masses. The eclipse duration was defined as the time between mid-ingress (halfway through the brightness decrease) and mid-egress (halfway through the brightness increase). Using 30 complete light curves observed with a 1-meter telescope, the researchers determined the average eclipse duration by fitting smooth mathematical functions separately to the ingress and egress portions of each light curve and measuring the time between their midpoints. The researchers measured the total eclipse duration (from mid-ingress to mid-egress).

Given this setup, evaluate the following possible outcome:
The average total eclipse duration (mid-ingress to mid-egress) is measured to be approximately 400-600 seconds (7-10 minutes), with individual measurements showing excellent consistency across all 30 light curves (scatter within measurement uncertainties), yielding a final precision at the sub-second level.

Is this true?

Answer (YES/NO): NO